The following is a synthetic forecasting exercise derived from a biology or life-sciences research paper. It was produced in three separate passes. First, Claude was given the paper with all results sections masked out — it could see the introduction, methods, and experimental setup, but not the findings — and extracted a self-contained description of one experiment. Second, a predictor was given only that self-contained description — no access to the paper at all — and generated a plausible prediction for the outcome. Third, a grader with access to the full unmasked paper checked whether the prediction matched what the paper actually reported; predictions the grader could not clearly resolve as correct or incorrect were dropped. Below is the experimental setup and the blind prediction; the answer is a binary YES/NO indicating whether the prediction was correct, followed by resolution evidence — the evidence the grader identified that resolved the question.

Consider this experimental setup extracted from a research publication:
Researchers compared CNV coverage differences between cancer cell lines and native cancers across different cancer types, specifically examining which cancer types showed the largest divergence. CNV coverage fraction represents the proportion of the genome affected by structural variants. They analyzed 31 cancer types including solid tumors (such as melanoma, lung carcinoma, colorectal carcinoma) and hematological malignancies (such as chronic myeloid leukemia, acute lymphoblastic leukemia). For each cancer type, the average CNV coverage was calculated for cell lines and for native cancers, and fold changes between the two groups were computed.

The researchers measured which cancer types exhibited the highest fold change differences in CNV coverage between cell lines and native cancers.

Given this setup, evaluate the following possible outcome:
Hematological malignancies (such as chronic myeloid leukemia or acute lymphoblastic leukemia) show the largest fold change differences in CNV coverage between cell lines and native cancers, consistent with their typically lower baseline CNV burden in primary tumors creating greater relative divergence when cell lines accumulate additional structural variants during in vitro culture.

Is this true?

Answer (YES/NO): YES